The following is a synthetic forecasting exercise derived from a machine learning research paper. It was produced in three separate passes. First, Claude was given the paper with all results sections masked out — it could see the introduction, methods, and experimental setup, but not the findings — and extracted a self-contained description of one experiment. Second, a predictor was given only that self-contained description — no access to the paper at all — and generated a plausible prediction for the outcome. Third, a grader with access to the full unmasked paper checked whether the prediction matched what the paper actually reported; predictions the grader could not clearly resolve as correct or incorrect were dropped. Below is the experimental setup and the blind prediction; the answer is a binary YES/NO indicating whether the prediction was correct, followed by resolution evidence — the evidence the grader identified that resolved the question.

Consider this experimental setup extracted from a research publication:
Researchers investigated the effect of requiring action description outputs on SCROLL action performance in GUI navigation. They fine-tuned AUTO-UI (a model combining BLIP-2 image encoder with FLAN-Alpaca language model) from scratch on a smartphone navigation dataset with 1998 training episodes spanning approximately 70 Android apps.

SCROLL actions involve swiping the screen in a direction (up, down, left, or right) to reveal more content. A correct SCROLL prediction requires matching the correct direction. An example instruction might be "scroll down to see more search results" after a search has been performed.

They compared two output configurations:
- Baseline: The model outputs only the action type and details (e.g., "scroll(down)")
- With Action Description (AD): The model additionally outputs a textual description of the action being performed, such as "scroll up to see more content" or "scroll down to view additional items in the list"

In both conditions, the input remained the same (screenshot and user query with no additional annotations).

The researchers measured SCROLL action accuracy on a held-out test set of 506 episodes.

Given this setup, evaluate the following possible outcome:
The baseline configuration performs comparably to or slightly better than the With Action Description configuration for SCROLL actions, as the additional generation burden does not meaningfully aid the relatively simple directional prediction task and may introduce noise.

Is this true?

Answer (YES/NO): NO